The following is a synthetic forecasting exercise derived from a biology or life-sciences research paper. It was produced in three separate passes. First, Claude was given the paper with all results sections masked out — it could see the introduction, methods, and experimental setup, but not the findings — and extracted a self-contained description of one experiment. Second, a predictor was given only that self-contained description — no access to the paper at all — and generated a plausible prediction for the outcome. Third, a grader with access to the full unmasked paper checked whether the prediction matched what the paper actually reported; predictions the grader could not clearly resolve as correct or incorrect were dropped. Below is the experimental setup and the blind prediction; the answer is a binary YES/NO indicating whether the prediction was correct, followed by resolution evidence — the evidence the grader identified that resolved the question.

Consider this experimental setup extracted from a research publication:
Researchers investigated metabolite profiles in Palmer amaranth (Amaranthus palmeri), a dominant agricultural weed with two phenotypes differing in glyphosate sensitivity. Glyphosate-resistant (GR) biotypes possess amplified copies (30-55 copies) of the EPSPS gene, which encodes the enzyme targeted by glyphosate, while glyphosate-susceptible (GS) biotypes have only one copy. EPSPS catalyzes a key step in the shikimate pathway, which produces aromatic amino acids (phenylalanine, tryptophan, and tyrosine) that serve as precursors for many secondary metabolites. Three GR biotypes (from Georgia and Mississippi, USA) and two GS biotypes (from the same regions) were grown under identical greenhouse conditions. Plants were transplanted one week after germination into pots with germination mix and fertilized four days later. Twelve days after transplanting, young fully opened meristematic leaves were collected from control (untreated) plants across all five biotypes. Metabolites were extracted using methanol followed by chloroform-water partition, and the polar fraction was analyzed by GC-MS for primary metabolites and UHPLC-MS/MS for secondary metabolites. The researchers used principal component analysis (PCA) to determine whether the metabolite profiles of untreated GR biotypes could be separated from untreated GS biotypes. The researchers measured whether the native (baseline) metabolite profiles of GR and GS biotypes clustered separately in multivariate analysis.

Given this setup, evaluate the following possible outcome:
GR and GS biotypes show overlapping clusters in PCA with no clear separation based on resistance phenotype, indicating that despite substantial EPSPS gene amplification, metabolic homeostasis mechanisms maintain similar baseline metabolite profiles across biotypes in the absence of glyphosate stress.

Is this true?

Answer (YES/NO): NO